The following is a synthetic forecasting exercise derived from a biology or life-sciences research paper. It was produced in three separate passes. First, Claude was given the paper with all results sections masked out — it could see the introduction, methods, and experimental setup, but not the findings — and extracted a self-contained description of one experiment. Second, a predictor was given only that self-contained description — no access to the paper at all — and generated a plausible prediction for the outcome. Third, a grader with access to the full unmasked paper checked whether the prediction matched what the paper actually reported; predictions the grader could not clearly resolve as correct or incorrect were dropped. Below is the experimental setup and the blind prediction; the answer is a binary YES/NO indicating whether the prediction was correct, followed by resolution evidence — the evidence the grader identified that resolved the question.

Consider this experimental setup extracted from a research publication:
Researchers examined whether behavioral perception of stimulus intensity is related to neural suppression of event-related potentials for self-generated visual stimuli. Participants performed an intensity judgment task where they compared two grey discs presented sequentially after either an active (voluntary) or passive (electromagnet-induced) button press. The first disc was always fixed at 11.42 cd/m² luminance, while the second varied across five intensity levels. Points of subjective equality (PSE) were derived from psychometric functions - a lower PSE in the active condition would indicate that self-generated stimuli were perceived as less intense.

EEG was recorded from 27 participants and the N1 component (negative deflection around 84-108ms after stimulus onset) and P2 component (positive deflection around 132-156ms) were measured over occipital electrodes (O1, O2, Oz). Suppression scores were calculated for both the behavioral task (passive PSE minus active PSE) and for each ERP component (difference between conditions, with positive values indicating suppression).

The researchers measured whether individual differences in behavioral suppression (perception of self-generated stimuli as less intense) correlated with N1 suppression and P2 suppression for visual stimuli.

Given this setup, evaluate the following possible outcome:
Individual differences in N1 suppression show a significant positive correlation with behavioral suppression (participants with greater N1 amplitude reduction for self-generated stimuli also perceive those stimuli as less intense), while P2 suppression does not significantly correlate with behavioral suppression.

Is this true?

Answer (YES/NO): NO